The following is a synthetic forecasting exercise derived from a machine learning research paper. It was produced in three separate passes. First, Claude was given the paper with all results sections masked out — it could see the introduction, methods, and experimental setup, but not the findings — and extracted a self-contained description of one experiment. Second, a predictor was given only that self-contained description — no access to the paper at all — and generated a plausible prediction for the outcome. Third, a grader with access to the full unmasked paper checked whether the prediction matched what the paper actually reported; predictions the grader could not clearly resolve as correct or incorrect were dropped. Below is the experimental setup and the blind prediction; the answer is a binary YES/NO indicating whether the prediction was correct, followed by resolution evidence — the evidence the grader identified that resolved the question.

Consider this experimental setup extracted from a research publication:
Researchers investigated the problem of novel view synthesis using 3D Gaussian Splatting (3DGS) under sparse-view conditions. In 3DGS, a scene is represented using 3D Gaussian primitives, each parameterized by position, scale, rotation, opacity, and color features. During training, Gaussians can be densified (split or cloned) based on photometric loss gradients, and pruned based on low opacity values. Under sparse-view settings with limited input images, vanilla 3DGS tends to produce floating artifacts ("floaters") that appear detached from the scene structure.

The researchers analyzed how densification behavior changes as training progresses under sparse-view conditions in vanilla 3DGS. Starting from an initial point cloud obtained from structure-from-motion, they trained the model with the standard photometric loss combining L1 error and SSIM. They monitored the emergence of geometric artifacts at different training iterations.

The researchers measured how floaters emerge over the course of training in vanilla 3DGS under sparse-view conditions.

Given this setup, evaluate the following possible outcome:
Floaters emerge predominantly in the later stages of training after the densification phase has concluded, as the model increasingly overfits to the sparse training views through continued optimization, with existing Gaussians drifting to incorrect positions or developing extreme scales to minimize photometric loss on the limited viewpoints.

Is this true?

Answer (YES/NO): NO